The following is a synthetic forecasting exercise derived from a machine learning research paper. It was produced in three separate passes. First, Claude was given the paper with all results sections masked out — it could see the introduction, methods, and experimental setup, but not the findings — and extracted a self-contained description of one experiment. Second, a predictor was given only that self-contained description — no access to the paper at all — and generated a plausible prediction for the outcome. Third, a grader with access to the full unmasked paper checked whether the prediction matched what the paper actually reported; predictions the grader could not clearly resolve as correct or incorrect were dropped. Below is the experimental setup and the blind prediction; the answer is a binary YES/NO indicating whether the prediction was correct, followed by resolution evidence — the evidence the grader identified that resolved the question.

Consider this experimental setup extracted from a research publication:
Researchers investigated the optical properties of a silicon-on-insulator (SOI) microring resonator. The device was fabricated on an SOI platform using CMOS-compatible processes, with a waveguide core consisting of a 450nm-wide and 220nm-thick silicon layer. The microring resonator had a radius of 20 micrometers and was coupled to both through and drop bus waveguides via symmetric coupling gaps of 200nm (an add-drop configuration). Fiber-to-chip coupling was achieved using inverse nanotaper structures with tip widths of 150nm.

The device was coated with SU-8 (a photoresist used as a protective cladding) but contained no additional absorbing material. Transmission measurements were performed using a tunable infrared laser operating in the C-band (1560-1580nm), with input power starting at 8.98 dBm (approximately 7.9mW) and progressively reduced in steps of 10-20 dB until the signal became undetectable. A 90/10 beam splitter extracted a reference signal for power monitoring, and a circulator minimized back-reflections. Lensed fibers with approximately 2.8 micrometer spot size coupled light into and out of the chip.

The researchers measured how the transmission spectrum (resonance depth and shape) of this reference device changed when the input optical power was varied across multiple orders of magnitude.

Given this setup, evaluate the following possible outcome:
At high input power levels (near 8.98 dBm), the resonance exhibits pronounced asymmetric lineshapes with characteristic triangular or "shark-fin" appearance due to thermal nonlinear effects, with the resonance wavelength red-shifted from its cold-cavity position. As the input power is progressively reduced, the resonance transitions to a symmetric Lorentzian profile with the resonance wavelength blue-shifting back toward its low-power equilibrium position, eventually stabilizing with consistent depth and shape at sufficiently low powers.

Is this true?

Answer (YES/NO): NO